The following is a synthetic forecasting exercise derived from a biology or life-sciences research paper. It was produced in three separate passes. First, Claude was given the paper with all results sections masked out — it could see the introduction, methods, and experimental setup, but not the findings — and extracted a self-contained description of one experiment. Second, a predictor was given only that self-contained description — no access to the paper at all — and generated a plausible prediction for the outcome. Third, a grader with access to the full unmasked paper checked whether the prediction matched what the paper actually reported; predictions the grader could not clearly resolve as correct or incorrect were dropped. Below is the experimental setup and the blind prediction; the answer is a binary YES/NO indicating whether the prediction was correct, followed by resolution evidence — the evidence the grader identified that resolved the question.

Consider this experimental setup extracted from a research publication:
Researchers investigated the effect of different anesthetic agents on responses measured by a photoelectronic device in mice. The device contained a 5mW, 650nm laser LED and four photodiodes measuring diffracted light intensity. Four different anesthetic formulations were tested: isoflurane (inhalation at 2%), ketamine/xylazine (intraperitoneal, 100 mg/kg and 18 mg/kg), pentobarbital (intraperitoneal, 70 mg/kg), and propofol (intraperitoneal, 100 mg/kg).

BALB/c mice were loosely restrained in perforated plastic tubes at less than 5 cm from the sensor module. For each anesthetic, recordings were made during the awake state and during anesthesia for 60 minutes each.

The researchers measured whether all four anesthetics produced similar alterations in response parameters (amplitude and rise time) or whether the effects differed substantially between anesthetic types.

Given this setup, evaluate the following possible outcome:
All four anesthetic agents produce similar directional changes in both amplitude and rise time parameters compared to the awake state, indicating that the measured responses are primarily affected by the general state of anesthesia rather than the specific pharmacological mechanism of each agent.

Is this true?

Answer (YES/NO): YES